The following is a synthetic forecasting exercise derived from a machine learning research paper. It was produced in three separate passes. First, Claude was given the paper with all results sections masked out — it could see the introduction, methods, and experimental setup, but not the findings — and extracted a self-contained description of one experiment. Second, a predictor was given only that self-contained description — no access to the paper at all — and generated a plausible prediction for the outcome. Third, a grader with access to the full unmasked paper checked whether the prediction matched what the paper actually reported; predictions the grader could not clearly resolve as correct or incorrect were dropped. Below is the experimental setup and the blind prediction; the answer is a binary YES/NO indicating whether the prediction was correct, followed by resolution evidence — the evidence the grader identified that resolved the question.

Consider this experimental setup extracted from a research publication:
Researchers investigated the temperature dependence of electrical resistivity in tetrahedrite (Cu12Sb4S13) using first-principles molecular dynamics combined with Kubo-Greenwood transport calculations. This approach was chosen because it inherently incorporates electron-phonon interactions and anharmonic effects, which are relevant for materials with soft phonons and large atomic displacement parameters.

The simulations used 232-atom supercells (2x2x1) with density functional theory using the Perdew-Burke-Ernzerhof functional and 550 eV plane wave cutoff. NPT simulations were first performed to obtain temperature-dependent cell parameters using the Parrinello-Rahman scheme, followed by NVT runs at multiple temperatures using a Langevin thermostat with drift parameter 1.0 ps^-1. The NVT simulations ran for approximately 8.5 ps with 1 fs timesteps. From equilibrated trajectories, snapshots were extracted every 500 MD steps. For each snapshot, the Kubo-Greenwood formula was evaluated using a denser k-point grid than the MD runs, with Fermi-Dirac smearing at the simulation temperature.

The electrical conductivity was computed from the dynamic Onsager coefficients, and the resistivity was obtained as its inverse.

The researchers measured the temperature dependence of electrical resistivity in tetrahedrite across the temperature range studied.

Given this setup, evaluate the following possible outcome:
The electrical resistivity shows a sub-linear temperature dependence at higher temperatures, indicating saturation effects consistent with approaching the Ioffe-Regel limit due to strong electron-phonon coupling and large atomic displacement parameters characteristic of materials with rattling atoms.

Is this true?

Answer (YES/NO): NO